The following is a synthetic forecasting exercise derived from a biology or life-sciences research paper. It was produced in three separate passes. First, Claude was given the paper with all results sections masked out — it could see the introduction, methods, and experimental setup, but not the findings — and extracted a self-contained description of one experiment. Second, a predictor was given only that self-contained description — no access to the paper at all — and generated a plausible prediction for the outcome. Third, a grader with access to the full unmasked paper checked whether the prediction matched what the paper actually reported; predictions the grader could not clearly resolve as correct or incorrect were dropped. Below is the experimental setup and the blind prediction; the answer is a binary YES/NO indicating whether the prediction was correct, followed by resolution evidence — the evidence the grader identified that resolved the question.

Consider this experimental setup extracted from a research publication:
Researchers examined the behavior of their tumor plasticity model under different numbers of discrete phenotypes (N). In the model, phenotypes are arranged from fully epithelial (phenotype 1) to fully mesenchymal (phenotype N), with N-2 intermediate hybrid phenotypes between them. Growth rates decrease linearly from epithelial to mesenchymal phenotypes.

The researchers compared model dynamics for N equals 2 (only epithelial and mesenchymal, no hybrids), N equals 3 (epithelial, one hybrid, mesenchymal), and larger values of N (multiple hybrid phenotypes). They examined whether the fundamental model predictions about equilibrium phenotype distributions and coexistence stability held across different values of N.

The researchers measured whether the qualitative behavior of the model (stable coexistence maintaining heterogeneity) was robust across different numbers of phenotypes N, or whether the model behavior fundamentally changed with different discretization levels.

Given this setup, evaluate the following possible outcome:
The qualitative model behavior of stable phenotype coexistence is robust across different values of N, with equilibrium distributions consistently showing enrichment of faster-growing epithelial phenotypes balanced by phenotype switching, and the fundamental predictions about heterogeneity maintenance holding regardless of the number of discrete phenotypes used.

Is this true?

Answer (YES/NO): NO